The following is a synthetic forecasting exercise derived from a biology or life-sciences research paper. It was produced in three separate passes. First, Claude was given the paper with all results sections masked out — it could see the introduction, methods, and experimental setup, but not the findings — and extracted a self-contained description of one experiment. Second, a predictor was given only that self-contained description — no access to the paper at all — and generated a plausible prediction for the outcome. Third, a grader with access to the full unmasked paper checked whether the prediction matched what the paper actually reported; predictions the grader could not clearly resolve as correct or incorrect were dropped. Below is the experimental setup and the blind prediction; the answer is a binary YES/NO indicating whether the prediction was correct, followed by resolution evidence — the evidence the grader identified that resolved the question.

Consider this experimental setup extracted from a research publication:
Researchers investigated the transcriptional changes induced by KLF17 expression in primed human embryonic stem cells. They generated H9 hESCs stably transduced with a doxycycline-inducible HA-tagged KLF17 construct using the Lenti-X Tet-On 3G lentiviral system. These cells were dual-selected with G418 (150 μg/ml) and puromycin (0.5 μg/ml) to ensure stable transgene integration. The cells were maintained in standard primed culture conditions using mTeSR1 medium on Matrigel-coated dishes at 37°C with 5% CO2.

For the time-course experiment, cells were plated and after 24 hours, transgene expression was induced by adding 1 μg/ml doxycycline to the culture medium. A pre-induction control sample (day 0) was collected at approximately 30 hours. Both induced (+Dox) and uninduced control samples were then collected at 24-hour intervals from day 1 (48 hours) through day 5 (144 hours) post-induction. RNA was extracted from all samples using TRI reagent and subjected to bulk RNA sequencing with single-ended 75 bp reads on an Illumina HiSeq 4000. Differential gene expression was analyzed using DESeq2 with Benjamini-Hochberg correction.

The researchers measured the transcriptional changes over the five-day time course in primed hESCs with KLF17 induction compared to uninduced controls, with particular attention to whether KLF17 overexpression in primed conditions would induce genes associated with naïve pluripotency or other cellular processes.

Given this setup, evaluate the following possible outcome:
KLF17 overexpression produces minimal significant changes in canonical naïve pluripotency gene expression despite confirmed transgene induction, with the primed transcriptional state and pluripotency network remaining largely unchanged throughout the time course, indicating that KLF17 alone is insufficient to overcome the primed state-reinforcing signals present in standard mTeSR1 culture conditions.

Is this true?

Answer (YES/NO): NO